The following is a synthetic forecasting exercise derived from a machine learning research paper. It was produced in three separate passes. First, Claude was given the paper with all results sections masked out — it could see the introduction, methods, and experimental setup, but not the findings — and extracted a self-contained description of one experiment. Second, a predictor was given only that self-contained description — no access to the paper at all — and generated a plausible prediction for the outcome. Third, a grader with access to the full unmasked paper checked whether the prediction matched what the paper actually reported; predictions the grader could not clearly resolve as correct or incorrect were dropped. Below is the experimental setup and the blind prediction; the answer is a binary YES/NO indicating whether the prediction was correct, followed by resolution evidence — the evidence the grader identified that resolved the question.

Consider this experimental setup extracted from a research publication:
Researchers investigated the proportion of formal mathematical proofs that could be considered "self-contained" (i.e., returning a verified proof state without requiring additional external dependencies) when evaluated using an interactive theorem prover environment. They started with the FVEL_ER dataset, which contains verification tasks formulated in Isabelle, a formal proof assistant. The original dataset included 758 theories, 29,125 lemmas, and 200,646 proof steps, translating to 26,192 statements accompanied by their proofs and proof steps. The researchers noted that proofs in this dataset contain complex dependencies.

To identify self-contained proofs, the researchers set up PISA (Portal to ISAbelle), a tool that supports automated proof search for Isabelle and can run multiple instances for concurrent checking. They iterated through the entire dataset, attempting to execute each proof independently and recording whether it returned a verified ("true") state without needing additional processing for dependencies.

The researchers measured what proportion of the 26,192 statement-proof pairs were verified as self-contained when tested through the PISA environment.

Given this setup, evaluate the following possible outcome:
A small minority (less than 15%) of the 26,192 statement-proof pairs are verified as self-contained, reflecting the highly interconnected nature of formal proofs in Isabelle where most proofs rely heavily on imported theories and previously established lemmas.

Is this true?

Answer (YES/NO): YES